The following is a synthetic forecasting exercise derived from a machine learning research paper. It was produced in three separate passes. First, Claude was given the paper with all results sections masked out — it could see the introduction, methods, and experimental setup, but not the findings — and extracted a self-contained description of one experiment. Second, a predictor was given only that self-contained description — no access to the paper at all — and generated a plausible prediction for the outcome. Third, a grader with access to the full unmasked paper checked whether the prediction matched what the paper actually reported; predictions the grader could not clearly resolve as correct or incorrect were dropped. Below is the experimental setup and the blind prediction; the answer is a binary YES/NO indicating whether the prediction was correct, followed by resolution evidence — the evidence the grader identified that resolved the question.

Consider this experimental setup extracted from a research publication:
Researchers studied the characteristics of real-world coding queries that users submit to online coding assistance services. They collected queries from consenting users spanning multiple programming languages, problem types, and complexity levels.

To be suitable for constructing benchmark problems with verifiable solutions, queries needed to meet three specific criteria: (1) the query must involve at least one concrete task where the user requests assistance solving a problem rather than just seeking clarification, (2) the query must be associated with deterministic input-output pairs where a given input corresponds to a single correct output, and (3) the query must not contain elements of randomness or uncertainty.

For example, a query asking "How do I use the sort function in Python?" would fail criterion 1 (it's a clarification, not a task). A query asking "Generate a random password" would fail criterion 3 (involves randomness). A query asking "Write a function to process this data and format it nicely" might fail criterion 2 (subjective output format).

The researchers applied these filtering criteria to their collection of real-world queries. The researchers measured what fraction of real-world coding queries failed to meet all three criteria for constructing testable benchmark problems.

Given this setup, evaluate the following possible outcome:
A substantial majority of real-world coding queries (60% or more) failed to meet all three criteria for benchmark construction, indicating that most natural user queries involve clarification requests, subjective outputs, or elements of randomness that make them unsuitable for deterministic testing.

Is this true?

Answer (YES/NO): YES